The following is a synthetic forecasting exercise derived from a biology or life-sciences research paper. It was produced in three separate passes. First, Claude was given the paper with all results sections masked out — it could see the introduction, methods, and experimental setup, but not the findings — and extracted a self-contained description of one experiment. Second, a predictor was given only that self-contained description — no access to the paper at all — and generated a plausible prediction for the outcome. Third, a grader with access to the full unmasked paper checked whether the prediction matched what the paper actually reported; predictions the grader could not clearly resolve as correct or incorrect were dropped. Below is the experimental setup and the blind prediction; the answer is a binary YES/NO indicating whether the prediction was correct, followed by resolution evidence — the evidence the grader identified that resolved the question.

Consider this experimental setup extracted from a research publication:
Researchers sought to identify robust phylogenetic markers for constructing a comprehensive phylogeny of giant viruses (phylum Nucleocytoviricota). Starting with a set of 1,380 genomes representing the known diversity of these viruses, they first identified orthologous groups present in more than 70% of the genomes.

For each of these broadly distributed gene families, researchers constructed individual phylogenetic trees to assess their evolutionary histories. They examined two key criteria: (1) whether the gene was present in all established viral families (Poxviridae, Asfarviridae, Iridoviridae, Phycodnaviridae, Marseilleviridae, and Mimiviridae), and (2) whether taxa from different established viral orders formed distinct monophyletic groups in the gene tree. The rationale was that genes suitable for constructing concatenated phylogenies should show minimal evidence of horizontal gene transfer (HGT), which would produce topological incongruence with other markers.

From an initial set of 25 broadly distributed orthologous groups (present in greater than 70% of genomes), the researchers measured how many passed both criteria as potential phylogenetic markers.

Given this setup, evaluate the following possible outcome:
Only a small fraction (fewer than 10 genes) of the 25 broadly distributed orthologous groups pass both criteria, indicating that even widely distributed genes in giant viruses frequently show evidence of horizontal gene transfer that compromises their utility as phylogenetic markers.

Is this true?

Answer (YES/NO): YES